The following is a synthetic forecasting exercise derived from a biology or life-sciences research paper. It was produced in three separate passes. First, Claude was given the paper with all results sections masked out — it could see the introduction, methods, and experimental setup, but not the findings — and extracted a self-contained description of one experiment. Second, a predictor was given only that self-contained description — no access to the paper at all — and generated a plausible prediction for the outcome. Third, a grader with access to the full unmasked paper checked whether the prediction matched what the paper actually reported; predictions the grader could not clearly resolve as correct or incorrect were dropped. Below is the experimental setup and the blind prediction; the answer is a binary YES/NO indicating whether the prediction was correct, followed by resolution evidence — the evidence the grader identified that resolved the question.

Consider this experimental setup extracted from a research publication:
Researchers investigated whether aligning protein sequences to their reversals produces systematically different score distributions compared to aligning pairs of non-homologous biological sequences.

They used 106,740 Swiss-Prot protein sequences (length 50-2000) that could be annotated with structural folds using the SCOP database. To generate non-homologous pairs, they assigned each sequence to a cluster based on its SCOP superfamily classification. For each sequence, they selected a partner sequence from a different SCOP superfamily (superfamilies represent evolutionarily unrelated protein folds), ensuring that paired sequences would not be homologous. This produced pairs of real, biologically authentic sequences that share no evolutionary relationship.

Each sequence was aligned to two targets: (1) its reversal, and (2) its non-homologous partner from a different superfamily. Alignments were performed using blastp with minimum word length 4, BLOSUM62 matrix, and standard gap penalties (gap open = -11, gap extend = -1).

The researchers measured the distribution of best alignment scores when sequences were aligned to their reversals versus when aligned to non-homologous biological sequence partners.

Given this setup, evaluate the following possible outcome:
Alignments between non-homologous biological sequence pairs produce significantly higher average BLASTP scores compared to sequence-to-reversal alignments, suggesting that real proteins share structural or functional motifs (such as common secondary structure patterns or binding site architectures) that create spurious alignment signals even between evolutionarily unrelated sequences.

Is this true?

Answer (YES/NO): NO